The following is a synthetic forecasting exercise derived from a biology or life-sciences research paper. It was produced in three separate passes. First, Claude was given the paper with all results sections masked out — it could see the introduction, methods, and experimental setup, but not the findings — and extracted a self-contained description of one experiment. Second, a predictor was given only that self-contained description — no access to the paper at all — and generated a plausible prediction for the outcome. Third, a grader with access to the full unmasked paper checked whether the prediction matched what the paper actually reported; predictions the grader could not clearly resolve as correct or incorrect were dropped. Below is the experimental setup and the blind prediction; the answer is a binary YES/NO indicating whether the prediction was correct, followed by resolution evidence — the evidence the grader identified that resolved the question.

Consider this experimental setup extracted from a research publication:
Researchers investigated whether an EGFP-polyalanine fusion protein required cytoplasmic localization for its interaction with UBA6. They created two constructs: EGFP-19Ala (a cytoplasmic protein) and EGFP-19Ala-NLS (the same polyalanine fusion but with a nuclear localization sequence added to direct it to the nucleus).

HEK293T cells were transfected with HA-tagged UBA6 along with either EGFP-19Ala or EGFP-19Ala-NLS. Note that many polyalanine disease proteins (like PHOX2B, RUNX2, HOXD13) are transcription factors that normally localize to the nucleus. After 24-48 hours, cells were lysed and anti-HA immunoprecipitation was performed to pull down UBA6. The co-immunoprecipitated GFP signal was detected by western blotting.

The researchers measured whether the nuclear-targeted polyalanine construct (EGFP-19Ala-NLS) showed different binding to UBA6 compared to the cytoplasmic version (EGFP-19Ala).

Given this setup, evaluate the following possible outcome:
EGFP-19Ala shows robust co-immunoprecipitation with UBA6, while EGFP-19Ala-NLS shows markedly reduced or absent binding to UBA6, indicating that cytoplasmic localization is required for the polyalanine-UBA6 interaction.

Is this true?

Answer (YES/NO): YES